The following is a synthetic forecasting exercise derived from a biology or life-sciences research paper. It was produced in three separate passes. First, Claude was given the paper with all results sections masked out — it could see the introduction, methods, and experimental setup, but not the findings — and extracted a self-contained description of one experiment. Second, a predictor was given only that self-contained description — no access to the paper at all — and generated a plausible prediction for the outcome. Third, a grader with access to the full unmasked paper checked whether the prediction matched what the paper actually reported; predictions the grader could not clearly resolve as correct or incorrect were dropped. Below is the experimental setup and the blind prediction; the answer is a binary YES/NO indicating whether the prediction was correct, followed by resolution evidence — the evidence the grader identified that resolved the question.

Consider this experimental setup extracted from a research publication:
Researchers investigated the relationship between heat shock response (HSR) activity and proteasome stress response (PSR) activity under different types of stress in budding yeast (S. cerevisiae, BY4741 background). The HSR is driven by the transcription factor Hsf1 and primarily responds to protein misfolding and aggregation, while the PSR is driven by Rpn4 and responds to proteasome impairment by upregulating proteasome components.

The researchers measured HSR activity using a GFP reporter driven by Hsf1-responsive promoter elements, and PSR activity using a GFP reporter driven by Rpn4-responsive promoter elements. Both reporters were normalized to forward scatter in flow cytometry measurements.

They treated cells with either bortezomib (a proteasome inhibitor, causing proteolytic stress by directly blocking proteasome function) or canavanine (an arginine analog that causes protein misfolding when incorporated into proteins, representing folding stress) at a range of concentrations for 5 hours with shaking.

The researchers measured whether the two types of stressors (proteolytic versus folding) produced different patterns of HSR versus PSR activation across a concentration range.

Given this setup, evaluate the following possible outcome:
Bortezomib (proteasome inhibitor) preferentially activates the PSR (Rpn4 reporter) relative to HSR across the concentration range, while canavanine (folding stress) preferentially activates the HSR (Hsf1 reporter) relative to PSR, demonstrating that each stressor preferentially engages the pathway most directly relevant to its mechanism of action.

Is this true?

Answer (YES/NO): YES